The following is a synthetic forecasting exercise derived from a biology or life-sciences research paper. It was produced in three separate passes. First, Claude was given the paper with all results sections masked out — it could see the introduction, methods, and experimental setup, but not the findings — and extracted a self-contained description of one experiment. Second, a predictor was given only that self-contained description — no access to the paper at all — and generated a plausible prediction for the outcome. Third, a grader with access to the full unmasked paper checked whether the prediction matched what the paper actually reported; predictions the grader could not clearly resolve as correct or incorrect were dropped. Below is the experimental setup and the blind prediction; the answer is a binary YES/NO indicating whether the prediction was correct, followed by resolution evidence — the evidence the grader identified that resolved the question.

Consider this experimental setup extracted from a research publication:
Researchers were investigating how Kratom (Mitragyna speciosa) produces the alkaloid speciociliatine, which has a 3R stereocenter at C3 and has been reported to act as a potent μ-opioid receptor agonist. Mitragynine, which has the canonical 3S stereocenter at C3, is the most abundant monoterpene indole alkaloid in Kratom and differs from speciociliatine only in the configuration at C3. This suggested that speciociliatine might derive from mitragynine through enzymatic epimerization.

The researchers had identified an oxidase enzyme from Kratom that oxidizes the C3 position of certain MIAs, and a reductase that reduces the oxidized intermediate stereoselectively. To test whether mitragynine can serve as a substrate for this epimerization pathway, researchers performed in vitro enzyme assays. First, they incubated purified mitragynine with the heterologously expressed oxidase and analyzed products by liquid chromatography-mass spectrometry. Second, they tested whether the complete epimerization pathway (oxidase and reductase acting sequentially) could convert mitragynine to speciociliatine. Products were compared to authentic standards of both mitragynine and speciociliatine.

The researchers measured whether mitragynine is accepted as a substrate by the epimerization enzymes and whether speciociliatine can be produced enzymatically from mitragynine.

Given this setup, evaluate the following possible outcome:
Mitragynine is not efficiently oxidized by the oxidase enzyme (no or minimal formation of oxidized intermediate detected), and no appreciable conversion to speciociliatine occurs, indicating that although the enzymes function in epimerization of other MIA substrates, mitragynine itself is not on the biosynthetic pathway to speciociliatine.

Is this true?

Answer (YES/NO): YES